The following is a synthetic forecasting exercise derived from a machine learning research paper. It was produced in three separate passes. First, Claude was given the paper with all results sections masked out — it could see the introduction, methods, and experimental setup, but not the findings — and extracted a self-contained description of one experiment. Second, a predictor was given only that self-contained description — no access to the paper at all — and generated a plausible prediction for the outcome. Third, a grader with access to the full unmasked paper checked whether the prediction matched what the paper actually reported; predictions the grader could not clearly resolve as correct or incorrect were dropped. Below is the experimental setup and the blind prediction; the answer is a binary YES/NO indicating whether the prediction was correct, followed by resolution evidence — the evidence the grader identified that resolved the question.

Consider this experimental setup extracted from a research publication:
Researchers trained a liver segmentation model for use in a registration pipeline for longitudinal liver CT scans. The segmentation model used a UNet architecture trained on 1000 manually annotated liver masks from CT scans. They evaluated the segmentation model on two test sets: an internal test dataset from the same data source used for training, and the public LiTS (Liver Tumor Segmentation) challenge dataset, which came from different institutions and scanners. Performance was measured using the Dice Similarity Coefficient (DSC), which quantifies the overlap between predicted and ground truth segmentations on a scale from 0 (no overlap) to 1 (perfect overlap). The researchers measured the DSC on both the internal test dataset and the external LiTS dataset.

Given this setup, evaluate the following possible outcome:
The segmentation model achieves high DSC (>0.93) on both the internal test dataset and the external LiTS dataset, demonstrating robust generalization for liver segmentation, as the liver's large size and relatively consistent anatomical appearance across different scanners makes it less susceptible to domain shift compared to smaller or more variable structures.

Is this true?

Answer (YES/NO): YES